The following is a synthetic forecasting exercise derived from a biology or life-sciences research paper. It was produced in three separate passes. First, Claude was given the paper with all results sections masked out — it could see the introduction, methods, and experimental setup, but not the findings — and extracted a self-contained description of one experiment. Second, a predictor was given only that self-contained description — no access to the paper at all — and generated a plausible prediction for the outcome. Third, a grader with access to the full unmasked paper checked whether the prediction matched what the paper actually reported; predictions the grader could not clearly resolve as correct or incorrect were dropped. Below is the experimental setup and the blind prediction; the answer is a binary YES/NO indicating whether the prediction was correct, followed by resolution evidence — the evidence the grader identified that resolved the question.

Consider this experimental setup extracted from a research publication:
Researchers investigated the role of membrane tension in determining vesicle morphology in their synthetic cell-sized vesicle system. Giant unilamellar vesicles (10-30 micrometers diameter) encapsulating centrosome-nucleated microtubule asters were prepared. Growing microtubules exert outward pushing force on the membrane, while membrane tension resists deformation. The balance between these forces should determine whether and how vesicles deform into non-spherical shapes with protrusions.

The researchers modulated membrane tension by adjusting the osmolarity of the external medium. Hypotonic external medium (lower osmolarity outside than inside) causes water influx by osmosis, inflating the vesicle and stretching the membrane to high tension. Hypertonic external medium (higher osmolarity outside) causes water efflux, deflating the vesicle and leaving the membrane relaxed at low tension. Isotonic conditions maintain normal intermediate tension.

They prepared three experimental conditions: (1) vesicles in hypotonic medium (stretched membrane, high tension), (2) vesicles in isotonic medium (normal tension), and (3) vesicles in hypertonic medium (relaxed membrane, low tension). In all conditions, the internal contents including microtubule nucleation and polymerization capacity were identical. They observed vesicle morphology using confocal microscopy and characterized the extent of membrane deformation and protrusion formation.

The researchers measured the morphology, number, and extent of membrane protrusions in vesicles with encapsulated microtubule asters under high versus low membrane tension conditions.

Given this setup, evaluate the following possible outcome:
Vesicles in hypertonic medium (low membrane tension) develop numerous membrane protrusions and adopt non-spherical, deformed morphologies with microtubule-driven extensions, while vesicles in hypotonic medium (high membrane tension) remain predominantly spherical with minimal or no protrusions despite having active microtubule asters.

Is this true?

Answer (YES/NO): YES